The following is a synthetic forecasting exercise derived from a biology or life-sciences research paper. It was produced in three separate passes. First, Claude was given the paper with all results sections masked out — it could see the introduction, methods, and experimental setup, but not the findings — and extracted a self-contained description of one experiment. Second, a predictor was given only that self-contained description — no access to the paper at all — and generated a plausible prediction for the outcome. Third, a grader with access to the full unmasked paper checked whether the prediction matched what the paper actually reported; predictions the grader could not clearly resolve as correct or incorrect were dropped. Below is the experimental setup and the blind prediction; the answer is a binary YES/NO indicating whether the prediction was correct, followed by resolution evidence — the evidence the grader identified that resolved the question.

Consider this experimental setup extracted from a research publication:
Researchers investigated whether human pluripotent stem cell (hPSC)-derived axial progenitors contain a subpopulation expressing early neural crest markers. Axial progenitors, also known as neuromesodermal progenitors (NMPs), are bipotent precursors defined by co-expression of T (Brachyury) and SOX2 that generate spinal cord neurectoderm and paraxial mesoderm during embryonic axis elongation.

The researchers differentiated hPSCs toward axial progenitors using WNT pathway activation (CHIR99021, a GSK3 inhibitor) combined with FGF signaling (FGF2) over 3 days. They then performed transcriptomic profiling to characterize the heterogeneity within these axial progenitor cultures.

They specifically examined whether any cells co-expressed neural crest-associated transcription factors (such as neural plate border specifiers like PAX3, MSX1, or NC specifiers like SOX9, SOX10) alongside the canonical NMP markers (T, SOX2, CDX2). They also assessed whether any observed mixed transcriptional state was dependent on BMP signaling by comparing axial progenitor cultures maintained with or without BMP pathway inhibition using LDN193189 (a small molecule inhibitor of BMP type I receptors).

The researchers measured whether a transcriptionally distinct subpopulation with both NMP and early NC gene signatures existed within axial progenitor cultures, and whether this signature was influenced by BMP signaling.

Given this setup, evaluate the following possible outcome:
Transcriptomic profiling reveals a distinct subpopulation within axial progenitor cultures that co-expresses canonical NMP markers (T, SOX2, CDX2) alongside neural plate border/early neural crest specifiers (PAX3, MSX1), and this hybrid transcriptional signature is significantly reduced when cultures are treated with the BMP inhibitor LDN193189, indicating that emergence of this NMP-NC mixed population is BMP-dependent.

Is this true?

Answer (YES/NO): YES